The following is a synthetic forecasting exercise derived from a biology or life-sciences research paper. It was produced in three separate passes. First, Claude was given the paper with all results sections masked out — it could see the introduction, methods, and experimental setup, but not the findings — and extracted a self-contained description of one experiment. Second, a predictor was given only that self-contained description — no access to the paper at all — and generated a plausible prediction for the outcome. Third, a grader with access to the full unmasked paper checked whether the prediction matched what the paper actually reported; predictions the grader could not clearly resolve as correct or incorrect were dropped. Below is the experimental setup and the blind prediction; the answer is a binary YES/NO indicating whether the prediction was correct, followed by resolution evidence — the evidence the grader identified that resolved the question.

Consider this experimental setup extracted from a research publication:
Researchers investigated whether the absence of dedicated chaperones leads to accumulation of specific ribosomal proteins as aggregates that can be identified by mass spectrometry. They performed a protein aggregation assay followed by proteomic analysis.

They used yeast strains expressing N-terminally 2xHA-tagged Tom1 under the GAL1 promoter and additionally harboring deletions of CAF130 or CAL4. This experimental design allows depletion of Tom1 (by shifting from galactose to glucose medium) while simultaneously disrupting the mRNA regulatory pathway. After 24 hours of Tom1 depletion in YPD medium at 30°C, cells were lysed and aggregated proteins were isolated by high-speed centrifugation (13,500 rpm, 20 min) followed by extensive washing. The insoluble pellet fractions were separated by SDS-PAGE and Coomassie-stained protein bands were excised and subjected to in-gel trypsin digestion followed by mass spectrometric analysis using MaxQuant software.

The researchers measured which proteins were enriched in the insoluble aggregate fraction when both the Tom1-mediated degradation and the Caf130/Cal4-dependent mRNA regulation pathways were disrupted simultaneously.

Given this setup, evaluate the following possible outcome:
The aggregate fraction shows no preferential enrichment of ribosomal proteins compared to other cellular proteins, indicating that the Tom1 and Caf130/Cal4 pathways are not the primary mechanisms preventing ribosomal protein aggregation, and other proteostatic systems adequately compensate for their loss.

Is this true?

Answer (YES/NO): NO